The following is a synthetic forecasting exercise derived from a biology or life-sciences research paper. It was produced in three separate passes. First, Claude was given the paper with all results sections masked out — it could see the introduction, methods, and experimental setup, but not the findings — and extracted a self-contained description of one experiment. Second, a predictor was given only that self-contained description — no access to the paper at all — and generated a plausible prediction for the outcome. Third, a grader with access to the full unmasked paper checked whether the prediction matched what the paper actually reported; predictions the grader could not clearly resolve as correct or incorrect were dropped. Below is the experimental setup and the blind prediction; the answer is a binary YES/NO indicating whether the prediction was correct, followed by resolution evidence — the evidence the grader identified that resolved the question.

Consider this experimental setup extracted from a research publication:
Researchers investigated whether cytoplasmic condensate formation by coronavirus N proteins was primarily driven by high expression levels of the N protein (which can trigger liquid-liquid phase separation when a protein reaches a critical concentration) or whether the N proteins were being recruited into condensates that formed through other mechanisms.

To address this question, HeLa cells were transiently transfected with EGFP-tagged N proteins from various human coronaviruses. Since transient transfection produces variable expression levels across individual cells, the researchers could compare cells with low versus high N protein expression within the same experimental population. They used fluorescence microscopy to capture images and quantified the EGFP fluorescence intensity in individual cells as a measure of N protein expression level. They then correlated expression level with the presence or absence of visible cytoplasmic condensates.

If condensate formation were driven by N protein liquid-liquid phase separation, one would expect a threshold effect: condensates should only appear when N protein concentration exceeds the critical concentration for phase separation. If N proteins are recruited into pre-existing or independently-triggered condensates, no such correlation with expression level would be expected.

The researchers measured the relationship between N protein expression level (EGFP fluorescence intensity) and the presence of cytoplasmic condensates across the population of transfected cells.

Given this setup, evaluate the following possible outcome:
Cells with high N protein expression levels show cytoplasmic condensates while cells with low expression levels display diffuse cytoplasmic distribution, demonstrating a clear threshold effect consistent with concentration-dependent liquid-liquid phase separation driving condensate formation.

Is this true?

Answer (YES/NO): NO